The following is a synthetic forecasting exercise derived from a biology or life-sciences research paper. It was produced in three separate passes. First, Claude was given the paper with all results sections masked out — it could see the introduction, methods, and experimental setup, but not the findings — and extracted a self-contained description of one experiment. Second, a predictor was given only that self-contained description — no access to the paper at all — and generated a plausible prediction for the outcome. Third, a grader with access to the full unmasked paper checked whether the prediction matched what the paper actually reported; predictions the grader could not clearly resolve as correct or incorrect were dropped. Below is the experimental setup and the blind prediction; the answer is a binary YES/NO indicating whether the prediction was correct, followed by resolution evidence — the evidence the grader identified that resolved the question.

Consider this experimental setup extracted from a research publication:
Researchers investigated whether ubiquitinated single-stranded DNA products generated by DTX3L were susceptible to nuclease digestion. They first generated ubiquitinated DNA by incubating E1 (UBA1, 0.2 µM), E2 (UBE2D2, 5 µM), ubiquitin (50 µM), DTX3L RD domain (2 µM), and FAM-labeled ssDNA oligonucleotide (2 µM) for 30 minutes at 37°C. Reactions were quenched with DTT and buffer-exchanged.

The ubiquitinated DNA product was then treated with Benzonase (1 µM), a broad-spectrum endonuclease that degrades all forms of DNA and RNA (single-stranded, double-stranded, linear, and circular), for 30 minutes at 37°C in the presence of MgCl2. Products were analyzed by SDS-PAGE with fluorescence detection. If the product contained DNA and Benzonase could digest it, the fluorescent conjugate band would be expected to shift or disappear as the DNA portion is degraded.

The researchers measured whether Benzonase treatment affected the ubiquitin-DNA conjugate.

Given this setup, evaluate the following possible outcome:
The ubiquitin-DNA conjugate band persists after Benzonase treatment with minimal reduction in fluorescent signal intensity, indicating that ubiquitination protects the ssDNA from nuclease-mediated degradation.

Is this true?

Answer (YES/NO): NO